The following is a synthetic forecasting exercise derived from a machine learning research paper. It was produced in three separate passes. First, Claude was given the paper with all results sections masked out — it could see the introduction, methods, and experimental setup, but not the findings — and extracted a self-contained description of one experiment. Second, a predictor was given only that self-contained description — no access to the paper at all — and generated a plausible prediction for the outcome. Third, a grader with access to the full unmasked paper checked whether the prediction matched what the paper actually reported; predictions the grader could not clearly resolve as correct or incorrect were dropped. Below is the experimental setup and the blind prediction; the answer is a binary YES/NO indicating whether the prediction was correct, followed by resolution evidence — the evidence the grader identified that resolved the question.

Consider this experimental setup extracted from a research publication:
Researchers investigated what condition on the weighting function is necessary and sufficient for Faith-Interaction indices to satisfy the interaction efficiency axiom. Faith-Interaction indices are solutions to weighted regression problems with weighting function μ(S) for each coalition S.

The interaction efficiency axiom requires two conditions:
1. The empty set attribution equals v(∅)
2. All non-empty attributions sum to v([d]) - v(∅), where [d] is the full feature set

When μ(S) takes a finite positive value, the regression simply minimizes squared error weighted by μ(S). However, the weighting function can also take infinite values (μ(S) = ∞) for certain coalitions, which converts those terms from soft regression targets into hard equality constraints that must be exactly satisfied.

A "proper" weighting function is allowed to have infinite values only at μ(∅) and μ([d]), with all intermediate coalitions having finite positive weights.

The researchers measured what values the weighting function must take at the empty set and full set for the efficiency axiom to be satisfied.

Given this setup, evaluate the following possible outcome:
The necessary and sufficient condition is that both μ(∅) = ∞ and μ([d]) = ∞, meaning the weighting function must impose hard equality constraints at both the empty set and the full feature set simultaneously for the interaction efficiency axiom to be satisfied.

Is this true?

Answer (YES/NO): YES